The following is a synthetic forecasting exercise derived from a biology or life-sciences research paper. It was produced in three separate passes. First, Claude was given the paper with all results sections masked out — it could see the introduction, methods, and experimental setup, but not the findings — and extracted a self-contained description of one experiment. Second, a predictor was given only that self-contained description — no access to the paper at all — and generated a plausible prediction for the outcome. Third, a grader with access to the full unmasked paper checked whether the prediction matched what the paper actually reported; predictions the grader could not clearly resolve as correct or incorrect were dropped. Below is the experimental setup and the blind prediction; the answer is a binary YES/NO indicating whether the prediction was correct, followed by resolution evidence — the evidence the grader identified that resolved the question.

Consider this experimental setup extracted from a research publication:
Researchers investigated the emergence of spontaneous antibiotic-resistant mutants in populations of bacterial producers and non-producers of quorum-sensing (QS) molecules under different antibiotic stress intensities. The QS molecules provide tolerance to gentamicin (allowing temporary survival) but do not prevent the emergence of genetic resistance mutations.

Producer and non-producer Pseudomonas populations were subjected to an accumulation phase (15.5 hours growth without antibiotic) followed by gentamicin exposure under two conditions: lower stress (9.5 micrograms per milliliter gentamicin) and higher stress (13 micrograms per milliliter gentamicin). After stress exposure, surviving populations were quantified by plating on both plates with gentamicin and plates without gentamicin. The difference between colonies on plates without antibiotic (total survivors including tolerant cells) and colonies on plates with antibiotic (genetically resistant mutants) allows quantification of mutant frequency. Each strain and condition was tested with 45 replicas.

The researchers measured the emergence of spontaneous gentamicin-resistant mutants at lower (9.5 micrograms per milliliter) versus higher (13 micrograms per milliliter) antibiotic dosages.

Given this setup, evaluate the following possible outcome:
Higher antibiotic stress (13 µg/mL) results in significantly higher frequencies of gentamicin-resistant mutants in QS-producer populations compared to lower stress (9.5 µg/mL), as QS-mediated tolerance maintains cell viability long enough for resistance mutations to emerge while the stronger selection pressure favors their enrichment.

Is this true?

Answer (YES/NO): NO